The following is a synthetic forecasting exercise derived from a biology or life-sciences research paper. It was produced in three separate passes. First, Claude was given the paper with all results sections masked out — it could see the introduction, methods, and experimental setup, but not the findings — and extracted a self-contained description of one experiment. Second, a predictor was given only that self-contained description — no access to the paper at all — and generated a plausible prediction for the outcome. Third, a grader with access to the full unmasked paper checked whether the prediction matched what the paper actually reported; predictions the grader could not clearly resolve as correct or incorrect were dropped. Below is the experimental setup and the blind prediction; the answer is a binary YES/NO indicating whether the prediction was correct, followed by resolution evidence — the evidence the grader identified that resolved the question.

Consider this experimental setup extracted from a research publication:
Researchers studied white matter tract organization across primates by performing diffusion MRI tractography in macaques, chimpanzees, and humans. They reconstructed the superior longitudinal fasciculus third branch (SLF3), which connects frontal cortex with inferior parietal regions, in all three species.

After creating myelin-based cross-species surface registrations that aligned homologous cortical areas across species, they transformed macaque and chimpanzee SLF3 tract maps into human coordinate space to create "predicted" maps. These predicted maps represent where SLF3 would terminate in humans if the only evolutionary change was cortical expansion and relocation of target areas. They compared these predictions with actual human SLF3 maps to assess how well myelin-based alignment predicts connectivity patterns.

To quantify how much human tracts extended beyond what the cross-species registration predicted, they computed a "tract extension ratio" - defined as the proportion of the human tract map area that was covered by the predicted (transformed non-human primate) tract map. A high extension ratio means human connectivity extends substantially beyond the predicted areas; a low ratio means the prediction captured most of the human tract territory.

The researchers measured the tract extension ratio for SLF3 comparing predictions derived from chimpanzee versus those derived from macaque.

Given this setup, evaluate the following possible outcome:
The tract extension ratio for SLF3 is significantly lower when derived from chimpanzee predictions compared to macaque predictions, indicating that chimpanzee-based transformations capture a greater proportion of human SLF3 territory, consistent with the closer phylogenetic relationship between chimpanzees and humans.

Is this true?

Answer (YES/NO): NO